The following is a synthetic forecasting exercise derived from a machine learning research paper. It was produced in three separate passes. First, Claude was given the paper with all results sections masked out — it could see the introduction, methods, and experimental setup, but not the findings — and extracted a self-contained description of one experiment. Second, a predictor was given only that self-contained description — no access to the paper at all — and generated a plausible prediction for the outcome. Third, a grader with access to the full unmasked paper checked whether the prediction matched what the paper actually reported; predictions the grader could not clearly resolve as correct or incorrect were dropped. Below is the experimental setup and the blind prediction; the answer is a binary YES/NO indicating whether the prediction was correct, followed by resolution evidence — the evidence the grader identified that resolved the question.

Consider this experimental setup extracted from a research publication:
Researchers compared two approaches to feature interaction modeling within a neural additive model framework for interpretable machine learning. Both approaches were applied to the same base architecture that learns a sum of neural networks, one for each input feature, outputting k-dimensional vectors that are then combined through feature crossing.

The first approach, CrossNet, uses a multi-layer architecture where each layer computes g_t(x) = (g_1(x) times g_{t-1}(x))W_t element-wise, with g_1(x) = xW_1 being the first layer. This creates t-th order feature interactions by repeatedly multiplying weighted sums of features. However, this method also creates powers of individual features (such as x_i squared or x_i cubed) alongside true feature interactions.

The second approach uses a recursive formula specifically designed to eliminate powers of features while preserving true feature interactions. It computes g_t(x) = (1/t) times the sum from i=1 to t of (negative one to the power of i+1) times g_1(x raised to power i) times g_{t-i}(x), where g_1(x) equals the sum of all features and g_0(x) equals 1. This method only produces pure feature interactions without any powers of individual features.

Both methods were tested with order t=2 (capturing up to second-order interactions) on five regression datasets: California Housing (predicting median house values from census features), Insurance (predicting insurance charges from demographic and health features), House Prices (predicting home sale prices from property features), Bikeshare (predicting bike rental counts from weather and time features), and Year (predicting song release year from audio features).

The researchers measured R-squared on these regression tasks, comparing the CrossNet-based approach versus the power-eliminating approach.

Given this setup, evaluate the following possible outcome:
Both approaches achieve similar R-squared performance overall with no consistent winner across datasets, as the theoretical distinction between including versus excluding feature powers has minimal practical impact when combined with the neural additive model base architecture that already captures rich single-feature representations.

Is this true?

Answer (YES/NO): NO